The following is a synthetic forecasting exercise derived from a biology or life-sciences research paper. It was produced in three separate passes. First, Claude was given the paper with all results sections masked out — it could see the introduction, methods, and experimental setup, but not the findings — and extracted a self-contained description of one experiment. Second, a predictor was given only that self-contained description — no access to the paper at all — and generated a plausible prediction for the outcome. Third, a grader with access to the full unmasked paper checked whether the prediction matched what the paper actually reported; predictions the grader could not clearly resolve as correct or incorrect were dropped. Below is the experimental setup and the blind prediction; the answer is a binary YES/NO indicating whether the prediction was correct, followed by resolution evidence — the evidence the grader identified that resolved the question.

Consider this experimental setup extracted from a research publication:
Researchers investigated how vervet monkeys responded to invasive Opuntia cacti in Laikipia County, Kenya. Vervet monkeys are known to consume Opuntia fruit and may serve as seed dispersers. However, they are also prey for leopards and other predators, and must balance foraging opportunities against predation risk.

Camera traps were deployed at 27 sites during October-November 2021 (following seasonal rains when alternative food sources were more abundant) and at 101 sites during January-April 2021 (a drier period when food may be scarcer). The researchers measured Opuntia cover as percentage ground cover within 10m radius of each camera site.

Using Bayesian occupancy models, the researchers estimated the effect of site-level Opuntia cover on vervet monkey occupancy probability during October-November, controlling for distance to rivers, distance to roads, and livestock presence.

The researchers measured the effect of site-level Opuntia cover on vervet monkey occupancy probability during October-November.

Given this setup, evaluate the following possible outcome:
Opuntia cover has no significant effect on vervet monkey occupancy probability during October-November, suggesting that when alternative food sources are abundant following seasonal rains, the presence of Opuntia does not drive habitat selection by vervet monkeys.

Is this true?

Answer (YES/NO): YES